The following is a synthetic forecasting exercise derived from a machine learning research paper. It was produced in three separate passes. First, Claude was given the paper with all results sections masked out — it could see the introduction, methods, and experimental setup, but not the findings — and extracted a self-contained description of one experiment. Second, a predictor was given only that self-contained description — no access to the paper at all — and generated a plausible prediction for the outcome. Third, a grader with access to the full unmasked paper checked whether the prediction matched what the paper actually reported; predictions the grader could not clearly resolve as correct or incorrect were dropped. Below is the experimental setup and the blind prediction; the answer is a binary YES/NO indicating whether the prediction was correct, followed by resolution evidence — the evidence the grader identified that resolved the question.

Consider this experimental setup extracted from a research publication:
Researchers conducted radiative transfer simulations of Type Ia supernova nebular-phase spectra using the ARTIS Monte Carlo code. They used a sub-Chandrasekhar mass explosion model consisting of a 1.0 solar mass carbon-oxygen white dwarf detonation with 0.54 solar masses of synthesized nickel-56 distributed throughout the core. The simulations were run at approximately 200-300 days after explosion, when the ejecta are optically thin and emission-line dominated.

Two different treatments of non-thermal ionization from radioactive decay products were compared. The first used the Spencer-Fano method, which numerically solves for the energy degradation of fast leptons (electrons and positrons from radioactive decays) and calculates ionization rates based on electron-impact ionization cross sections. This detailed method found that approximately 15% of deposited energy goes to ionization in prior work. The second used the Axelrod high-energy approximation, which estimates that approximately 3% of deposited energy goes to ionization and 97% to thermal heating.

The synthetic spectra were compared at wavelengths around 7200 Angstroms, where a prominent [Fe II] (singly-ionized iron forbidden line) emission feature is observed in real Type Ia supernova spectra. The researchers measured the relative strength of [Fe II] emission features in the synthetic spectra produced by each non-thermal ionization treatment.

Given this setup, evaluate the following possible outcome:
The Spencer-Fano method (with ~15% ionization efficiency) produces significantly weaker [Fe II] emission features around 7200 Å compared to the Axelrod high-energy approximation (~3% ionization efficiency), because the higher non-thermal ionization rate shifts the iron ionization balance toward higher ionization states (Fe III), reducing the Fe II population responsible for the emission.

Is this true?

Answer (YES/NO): YES